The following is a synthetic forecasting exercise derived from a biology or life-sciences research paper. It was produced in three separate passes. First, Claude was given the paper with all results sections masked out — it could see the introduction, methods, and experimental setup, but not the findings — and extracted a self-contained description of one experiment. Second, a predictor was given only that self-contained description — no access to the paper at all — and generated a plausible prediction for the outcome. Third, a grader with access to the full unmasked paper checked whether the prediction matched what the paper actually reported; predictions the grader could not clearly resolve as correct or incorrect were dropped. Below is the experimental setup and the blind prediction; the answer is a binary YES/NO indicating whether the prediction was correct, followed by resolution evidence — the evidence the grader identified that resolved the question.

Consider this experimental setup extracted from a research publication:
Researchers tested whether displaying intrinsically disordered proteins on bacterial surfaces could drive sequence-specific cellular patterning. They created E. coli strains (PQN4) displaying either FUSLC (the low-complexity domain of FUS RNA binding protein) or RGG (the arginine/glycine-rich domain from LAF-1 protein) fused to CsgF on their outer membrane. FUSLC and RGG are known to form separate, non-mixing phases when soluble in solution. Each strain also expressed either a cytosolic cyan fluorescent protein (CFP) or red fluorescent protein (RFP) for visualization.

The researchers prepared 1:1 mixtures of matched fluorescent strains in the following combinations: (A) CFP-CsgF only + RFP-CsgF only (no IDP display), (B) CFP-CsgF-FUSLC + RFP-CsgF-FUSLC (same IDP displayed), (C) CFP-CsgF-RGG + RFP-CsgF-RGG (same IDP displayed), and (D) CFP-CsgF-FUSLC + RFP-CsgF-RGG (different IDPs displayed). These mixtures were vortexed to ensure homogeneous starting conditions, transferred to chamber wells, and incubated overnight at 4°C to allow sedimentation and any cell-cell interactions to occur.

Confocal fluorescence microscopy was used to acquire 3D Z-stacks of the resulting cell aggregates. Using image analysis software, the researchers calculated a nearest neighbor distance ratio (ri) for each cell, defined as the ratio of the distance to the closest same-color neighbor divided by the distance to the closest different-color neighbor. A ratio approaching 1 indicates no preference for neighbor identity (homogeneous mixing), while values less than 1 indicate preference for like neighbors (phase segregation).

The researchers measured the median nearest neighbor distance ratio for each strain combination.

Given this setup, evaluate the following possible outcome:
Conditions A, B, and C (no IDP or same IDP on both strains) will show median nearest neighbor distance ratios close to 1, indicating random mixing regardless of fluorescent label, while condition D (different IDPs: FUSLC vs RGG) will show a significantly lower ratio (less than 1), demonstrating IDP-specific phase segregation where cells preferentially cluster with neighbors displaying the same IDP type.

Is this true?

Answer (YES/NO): YES